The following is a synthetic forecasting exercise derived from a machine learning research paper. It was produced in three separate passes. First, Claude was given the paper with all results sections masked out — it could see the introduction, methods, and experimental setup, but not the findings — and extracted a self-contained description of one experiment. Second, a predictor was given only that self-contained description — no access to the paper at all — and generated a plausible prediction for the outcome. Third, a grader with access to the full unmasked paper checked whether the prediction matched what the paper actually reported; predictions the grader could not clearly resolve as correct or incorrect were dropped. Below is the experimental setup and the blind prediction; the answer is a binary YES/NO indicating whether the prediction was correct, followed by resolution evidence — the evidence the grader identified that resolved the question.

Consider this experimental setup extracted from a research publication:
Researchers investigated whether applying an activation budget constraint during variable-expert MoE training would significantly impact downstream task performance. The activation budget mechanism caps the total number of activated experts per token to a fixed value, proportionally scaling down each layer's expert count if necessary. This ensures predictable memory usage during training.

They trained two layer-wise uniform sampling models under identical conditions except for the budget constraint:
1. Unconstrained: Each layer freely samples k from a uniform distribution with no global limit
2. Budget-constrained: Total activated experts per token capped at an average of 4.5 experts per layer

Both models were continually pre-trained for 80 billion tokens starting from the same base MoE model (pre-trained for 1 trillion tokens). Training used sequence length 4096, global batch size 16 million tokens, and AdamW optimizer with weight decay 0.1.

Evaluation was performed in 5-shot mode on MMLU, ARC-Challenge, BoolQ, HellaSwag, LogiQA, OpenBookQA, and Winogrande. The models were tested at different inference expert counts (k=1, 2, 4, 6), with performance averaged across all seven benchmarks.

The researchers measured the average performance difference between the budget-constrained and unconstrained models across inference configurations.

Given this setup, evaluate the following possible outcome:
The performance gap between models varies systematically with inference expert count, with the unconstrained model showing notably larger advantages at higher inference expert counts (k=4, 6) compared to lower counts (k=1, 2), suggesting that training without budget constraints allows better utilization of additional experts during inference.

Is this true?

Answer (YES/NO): NO